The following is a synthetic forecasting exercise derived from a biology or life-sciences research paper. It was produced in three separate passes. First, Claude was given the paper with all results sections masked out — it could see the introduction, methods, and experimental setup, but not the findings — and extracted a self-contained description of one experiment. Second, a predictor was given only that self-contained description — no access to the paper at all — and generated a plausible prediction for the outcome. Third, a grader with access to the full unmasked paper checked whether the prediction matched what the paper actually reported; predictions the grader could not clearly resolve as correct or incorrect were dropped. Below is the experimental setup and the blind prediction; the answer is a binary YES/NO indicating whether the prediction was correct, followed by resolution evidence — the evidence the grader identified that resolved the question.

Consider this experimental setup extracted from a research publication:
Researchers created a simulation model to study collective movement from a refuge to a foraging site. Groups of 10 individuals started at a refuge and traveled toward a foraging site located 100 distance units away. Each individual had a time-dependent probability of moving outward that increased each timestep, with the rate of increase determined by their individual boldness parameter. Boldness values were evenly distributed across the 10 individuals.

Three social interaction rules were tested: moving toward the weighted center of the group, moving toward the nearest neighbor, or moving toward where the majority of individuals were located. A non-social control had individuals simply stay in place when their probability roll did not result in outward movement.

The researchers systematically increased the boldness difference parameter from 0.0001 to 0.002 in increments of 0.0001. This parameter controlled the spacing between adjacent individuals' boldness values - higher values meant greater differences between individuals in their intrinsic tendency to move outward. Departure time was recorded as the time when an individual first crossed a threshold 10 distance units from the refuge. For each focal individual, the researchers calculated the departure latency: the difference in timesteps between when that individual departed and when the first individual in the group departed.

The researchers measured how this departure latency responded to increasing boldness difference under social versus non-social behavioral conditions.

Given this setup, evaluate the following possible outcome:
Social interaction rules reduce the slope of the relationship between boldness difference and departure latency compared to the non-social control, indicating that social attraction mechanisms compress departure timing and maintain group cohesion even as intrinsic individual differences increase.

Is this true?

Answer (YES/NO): YES